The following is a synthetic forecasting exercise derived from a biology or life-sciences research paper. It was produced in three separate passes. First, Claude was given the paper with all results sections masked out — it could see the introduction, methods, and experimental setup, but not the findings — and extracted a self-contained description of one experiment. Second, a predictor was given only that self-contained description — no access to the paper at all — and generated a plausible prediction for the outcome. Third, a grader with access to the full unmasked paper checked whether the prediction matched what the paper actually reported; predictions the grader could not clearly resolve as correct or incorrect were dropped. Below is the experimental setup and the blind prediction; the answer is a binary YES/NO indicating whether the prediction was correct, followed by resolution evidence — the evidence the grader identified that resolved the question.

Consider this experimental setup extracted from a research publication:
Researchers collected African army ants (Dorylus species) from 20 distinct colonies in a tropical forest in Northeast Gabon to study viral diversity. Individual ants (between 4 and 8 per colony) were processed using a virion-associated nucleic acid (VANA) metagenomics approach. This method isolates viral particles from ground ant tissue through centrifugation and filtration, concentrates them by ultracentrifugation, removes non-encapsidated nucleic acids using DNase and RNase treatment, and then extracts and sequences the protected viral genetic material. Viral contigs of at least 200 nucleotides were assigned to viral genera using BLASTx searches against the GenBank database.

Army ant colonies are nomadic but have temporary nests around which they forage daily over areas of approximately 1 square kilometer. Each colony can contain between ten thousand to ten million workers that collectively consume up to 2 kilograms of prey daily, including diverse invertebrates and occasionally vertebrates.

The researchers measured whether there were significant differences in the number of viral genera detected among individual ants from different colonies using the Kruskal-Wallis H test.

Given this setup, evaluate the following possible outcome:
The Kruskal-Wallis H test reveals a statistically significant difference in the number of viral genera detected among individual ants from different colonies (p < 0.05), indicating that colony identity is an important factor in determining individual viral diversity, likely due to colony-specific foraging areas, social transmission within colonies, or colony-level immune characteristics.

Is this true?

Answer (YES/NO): NO